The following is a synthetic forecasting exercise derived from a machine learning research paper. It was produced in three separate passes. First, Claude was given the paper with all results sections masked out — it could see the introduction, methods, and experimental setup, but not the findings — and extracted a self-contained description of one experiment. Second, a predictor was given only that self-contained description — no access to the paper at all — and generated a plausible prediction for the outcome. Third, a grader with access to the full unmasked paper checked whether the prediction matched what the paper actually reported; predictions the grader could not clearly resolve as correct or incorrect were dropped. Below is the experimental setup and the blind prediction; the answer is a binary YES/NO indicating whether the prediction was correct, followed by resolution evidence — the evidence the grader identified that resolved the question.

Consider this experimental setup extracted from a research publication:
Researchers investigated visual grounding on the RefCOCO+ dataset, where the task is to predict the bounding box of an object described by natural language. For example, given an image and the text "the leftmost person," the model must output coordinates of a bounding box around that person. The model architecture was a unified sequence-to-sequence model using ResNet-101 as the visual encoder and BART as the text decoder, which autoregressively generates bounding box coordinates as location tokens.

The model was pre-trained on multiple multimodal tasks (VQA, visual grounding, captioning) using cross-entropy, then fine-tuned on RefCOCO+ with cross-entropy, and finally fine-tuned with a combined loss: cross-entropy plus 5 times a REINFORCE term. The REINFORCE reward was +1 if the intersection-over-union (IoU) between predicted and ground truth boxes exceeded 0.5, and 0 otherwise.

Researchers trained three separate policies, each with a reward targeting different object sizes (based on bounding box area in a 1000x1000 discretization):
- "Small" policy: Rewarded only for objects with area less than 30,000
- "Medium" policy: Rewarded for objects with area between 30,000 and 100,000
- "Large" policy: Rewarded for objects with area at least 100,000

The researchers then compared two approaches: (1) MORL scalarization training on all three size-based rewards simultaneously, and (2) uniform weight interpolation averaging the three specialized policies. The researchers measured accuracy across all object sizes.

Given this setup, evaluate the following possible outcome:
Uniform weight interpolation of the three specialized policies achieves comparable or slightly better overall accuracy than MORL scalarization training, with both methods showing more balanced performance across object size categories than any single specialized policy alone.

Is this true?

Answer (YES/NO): YES